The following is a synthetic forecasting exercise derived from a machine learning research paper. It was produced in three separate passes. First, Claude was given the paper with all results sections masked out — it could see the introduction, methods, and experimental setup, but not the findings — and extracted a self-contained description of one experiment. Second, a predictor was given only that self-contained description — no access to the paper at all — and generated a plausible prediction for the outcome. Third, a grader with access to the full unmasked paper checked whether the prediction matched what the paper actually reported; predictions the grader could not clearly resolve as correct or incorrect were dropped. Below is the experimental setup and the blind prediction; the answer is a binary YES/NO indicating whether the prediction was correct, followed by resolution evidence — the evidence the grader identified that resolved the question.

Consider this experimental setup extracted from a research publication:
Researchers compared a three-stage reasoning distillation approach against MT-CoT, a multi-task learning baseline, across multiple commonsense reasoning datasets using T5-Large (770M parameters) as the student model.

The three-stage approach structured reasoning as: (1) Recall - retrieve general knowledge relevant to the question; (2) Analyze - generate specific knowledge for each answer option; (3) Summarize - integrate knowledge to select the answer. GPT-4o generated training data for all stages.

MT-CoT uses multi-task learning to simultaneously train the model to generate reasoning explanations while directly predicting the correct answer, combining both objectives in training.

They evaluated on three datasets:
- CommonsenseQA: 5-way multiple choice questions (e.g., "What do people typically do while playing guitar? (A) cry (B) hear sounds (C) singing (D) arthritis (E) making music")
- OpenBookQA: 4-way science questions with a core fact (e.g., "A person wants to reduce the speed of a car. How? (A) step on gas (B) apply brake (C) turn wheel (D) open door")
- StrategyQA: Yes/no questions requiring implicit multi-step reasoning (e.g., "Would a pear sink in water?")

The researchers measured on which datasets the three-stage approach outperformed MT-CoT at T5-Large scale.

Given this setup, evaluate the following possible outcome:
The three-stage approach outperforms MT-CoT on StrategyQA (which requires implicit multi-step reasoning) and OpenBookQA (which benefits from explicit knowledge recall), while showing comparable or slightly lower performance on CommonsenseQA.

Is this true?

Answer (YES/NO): NO